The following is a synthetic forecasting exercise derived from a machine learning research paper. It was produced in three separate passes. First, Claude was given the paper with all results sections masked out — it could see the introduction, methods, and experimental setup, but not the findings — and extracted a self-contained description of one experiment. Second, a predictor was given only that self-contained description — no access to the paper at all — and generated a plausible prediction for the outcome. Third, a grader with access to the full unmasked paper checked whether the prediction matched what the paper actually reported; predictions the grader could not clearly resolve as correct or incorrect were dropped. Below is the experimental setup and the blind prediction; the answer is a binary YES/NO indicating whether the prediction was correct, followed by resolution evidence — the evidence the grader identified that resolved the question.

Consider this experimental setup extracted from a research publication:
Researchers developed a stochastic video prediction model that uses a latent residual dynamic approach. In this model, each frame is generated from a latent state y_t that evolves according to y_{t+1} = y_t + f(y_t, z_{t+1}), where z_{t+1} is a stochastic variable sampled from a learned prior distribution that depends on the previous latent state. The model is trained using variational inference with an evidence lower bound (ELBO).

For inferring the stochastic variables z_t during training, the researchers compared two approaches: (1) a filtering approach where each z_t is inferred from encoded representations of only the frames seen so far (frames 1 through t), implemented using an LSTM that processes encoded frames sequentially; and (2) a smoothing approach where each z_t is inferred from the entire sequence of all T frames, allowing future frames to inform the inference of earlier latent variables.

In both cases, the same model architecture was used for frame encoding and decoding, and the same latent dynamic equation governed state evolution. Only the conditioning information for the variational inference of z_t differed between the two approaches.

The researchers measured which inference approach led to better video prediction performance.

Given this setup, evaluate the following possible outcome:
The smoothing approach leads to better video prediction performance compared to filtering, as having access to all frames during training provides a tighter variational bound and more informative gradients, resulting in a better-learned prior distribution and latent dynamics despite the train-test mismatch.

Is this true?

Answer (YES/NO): NO